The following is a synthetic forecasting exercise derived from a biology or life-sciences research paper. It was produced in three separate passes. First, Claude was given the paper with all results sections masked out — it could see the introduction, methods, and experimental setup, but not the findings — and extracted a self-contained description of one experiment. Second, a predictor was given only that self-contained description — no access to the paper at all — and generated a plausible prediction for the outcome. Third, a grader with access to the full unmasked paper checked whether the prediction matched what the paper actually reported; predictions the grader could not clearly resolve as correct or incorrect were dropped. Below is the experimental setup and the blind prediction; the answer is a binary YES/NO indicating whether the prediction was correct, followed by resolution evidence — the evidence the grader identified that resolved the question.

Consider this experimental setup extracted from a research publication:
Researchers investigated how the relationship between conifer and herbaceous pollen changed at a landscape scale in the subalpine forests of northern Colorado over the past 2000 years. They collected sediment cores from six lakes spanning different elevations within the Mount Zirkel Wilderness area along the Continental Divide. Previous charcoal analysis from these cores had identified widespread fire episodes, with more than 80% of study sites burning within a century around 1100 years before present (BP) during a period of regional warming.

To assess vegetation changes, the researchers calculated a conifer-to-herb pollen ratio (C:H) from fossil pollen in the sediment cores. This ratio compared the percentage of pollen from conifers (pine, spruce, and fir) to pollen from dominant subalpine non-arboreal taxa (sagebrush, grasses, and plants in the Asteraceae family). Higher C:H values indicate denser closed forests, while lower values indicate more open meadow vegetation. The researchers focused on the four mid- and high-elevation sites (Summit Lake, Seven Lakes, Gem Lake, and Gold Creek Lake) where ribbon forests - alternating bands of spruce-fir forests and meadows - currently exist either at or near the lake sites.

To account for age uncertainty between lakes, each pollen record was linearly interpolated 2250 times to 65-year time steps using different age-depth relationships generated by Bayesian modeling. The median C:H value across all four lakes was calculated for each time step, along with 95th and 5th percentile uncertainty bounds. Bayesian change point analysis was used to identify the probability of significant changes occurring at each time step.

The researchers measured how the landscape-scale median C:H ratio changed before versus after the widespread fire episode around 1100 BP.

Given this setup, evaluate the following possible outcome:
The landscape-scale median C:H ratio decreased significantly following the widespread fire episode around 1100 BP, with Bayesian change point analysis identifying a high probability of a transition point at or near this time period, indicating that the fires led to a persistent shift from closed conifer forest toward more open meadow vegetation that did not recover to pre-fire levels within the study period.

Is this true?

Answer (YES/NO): YES